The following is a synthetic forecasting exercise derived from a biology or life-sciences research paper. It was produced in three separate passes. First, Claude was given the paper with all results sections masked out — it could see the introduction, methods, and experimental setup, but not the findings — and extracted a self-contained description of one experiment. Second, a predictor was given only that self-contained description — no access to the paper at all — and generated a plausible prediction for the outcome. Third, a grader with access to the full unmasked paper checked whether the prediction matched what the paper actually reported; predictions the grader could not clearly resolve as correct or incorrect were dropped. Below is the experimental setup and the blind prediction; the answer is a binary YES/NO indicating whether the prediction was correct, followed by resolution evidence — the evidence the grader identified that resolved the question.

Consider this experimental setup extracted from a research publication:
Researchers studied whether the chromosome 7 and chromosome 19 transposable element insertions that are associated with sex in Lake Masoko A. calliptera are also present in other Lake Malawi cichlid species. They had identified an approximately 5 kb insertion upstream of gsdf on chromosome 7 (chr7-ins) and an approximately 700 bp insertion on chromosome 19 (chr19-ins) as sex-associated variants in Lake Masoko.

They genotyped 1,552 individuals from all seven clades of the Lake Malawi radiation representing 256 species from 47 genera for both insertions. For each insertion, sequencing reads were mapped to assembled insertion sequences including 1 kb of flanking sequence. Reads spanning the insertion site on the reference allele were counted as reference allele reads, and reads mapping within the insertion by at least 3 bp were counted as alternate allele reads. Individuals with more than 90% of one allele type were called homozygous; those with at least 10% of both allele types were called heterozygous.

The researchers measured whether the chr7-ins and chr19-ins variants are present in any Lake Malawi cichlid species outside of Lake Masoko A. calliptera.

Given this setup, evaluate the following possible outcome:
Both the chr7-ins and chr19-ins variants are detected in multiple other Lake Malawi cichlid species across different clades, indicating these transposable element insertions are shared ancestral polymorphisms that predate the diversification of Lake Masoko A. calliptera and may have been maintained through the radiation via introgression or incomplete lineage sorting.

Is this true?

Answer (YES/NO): NO